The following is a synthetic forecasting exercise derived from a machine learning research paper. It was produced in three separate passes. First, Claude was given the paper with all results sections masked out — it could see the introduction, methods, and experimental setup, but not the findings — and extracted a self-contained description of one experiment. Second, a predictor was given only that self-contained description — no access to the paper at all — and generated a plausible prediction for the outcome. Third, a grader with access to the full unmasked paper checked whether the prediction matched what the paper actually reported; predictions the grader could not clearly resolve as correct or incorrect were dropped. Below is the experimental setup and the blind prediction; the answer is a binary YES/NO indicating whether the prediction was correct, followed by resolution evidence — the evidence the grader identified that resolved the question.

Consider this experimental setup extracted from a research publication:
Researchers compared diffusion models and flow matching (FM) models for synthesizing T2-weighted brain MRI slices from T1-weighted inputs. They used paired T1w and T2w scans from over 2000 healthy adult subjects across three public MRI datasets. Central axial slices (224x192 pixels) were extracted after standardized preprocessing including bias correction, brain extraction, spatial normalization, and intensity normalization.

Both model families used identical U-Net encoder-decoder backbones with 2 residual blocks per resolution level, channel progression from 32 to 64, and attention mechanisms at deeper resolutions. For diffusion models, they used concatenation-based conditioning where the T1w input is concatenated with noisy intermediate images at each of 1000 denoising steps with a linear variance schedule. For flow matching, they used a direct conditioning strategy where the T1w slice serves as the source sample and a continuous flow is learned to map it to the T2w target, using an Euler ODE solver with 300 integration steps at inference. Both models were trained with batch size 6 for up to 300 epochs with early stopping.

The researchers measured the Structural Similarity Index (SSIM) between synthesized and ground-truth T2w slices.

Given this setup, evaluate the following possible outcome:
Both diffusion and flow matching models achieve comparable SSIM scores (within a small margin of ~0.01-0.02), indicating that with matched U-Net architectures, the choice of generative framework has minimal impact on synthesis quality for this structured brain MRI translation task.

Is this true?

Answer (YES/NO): NO